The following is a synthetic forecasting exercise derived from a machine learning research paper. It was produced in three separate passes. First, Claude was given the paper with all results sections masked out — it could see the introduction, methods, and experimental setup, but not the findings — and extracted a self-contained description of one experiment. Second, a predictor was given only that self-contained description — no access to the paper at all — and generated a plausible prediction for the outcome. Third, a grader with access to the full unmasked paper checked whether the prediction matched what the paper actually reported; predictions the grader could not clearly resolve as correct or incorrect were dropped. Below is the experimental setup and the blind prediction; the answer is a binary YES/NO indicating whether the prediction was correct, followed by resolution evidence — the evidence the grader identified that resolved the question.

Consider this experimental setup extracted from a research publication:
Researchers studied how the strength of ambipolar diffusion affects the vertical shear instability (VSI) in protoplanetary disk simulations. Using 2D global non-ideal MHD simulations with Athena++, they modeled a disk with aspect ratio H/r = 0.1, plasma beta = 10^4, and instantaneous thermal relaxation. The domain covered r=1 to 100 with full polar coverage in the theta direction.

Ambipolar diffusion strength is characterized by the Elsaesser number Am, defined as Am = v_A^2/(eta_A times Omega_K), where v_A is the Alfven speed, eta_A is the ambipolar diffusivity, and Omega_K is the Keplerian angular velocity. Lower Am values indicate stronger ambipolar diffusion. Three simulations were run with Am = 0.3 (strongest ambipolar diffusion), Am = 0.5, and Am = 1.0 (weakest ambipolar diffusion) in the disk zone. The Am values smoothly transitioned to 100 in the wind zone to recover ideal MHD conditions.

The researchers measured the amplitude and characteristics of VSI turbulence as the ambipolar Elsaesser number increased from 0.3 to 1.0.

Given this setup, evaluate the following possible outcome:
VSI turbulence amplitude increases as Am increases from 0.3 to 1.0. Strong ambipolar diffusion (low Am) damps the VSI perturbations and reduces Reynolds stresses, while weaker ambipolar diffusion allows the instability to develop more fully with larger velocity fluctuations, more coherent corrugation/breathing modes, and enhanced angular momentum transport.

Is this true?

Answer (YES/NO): NO